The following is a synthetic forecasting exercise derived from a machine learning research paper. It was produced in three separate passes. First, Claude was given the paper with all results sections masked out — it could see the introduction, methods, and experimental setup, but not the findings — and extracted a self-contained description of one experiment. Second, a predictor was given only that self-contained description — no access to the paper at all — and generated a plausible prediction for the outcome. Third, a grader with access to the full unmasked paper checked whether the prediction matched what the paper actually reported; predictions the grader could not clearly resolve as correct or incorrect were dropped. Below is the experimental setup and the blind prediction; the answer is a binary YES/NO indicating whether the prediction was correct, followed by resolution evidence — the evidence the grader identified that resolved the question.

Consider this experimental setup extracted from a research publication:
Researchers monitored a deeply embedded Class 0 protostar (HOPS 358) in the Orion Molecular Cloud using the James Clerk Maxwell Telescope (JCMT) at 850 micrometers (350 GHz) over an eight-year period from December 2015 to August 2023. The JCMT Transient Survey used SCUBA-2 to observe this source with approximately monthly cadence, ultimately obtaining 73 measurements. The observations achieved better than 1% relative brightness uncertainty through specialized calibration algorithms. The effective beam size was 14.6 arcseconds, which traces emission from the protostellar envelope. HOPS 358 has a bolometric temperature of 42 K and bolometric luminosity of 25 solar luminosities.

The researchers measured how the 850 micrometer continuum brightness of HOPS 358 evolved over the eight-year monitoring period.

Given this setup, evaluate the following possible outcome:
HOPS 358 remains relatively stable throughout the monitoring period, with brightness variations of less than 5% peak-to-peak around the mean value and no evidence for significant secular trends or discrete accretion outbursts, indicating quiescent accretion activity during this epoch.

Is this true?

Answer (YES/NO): NO